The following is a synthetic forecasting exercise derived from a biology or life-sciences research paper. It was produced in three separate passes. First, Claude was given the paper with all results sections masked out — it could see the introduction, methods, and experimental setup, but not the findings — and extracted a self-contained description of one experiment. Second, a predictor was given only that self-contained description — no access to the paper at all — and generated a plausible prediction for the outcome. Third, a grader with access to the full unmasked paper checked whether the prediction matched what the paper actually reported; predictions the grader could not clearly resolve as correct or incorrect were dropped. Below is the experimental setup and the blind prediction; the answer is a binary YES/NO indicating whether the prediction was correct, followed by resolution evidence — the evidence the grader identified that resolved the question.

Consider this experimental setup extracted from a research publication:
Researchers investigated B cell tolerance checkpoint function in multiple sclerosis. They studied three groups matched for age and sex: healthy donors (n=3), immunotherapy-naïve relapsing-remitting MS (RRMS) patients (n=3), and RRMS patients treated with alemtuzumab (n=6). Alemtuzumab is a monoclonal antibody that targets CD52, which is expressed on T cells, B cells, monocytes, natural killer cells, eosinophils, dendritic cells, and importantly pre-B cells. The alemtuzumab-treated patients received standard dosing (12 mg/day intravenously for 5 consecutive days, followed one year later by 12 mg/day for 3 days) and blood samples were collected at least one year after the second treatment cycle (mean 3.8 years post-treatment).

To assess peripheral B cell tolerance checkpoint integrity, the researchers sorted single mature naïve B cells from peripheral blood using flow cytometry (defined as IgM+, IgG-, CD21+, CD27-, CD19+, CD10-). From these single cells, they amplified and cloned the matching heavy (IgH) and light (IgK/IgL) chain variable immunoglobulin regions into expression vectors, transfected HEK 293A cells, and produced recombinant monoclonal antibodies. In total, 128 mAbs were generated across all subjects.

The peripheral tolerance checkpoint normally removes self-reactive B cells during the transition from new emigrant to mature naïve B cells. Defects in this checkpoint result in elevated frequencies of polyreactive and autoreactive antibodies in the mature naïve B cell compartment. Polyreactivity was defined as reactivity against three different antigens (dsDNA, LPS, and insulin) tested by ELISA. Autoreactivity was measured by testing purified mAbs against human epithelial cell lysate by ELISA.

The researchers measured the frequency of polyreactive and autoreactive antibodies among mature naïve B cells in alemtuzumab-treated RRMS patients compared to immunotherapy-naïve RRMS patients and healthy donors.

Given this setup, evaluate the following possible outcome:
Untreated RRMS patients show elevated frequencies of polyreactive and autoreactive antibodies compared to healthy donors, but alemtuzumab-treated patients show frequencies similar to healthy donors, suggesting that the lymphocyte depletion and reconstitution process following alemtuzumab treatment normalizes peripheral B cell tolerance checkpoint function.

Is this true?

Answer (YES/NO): NO